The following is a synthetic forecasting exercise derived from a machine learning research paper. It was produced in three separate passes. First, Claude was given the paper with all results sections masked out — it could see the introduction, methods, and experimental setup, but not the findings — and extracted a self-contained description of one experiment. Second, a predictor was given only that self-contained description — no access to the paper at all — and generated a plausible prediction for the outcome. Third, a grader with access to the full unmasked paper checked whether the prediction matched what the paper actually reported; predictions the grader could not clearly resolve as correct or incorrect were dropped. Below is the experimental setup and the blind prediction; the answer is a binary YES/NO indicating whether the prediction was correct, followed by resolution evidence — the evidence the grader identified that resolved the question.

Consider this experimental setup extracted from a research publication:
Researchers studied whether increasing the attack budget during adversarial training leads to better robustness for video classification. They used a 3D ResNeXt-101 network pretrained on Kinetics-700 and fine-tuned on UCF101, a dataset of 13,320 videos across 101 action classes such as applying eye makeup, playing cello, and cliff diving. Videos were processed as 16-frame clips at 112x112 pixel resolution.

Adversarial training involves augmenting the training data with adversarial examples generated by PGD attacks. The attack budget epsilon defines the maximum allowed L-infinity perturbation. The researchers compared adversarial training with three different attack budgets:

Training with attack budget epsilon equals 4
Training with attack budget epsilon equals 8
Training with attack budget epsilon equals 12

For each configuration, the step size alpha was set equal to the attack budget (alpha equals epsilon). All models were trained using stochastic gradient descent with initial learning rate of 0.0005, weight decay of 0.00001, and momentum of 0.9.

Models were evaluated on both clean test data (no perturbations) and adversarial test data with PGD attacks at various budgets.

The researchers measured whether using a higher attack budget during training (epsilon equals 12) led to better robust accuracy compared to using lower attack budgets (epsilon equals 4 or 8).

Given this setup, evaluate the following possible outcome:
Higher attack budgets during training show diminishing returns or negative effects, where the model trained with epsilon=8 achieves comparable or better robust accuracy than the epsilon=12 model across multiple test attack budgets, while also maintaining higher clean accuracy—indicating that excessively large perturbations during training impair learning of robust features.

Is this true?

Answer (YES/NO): YES